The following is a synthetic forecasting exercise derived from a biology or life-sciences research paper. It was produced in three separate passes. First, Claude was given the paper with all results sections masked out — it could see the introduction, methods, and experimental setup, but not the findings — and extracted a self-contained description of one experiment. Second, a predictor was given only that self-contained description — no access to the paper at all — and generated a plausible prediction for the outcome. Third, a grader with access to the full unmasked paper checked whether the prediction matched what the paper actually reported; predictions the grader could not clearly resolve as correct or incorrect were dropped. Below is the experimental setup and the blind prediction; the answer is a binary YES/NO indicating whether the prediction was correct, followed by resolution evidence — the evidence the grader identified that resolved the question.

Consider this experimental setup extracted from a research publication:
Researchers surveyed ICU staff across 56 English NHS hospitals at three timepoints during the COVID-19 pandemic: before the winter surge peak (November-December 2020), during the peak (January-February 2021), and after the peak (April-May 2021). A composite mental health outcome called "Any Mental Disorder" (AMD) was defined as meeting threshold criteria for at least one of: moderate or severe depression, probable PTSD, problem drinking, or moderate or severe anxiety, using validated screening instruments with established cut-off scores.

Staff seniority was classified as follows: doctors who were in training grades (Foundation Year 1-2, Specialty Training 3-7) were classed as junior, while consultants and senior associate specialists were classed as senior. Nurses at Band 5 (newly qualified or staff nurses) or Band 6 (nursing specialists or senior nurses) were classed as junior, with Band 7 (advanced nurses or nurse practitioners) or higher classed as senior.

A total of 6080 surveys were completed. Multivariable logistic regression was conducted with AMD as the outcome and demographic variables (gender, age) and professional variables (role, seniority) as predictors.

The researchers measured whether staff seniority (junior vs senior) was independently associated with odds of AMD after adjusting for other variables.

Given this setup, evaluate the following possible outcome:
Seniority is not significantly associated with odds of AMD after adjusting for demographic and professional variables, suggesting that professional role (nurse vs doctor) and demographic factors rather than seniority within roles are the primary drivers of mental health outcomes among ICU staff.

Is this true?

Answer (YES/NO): NO